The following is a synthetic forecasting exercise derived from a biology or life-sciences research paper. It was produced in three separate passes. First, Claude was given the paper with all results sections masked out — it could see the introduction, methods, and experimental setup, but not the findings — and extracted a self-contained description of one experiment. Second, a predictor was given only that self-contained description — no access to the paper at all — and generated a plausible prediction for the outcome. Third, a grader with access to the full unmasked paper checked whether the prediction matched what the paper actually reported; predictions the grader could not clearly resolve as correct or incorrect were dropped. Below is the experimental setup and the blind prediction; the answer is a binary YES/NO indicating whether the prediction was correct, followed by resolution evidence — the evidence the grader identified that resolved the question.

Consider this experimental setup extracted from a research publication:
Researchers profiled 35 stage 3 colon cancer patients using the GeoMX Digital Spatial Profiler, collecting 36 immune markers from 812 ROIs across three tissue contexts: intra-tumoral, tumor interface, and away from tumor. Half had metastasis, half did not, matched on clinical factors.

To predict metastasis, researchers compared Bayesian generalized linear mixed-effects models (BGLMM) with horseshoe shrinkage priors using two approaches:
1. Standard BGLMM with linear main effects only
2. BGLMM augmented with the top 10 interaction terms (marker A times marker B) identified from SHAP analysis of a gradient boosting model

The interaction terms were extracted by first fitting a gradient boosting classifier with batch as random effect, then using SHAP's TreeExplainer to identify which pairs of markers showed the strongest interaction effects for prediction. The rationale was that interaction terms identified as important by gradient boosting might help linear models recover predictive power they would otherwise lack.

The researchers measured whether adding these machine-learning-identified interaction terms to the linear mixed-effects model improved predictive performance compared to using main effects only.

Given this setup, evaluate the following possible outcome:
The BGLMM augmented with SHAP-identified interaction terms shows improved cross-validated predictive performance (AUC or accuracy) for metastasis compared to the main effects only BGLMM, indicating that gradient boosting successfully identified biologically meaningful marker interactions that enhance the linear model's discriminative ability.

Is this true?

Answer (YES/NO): YES